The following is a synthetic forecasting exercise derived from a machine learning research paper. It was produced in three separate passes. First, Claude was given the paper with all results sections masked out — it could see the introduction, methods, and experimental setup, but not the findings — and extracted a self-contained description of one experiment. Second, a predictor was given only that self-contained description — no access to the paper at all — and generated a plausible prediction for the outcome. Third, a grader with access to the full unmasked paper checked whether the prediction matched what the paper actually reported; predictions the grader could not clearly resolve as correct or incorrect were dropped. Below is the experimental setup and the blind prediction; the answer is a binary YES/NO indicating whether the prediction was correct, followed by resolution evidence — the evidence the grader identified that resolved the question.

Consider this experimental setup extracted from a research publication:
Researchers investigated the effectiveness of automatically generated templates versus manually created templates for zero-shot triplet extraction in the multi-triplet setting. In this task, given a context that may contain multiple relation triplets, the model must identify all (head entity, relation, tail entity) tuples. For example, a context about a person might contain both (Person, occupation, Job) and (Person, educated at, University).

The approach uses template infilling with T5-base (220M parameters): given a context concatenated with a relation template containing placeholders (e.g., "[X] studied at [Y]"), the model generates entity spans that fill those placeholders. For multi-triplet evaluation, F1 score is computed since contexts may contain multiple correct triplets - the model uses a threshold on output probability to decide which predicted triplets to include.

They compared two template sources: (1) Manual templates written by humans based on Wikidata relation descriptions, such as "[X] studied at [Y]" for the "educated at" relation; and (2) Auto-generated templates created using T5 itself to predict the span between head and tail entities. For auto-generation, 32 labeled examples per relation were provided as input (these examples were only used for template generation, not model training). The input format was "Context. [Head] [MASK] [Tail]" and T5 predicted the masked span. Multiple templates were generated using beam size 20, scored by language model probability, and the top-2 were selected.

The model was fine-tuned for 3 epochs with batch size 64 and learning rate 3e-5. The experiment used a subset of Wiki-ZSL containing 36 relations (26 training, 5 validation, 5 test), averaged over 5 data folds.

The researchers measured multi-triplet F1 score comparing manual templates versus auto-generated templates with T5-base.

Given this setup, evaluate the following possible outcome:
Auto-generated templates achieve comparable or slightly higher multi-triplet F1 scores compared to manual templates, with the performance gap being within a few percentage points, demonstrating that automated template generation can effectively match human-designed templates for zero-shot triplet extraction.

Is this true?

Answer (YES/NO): NO